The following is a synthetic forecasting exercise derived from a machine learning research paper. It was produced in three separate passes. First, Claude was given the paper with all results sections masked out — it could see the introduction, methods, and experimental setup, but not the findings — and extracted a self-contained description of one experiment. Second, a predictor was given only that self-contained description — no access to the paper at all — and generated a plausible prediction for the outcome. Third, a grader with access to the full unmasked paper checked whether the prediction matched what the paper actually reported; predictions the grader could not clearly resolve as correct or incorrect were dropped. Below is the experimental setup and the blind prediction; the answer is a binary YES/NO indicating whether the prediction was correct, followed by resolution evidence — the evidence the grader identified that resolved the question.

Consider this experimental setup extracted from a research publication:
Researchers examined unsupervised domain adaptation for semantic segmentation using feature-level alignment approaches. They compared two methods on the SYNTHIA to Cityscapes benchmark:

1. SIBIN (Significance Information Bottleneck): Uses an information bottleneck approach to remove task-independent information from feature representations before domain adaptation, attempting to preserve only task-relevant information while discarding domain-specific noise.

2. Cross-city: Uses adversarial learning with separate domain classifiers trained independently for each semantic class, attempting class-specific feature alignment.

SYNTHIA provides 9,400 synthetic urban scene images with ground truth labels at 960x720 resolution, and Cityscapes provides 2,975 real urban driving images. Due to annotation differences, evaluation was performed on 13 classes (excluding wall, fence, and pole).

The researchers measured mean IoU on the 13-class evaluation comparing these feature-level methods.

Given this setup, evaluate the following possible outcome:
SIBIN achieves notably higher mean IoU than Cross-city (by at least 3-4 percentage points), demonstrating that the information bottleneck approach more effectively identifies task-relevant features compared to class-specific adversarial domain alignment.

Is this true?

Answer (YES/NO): NO